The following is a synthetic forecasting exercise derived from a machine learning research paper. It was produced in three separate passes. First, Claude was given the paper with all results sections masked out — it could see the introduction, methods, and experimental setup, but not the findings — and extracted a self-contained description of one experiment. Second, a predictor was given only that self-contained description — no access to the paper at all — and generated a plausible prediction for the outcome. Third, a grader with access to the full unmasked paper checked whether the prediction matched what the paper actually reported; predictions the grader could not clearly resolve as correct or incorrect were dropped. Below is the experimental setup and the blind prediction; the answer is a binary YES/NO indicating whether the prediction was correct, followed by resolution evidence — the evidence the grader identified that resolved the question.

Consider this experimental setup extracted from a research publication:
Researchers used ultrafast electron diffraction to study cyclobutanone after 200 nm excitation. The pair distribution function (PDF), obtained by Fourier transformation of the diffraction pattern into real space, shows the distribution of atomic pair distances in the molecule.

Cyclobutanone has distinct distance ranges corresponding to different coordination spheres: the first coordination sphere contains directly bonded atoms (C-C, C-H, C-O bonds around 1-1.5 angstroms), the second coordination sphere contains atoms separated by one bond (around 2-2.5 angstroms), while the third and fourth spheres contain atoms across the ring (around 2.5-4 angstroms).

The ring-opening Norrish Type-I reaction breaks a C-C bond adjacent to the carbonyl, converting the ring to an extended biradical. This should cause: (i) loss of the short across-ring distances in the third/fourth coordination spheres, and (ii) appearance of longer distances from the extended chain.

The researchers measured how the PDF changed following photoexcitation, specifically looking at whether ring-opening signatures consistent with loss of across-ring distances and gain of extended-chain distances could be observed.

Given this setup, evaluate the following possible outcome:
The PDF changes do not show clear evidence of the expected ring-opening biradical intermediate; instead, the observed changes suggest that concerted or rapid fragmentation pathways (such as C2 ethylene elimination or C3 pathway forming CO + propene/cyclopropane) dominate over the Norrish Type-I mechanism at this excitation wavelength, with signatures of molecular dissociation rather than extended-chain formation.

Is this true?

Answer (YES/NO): NO